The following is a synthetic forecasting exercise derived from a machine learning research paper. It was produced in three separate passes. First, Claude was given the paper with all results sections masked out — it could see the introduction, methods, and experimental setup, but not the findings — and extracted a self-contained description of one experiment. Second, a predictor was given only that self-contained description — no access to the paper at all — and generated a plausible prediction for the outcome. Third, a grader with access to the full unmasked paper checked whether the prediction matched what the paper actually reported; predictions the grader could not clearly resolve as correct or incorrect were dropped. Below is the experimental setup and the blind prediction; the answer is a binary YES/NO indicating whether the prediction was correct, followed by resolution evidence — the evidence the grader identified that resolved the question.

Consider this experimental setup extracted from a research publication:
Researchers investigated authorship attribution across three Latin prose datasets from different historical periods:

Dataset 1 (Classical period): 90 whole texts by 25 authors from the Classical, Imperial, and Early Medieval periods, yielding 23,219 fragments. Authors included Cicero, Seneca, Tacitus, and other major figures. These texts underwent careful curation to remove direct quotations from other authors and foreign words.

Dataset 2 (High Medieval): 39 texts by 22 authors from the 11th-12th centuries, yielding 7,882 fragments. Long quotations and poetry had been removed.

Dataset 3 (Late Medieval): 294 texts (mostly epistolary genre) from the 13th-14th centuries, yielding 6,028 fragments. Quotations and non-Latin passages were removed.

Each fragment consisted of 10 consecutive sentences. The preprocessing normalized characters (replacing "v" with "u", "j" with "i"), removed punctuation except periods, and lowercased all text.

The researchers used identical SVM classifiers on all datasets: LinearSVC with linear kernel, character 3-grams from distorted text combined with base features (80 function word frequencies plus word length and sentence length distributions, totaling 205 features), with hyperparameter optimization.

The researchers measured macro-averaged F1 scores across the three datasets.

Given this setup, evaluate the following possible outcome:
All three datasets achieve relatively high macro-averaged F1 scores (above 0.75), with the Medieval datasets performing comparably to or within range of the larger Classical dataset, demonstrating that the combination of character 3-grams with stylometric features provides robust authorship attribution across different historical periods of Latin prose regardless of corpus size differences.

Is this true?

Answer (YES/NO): NO